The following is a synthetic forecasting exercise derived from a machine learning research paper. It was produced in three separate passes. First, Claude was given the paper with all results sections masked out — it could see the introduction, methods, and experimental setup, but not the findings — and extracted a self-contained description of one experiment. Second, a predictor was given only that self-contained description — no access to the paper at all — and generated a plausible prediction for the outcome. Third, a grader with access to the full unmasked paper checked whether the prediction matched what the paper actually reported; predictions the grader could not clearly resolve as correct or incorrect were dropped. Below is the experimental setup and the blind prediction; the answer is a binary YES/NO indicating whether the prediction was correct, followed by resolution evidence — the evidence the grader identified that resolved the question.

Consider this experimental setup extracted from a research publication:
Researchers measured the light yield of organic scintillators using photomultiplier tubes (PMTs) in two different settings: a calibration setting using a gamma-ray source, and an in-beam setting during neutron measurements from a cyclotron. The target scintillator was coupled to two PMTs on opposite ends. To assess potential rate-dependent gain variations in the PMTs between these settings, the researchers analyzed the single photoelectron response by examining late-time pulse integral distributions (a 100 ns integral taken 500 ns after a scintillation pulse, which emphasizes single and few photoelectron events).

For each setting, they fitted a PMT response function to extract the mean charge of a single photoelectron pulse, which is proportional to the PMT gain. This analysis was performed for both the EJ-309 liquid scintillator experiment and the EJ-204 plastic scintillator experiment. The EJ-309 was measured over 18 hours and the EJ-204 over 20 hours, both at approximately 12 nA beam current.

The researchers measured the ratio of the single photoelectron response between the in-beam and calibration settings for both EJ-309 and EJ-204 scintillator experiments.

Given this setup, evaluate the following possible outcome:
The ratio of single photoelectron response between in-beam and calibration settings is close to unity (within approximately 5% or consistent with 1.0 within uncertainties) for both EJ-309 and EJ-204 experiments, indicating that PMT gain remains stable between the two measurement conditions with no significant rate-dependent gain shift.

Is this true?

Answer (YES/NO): NO